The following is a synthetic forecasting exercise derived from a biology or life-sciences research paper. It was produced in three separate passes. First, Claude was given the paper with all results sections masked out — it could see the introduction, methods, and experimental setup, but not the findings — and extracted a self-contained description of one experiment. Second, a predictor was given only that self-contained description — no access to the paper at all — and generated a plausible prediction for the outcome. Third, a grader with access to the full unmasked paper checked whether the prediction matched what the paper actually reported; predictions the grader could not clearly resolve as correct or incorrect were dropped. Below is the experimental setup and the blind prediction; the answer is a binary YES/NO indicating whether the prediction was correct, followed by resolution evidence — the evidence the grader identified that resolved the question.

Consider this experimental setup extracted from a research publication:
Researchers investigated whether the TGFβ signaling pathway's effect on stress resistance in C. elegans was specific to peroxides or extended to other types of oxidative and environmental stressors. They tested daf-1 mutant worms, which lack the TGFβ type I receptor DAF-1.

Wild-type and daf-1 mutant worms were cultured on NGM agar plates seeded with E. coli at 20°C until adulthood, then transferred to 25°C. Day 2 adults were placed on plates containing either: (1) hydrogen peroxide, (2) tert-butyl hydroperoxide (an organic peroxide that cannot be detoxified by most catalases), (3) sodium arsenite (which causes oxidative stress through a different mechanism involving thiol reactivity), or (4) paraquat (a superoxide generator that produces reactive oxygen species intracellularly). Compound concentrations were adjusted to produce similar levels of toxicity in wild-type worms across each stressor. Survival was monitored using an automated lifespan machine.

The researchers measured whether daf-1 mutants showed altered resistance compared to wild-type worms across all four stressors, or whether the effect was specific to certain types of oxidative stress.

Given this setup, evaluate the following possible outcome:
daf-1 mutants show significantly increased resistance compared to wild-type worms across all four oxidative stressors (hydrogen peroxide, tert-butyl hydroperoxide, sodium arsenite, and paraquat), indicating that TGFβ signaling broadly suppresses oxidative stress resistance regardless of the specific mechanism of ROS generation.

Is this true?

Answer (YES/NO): NO